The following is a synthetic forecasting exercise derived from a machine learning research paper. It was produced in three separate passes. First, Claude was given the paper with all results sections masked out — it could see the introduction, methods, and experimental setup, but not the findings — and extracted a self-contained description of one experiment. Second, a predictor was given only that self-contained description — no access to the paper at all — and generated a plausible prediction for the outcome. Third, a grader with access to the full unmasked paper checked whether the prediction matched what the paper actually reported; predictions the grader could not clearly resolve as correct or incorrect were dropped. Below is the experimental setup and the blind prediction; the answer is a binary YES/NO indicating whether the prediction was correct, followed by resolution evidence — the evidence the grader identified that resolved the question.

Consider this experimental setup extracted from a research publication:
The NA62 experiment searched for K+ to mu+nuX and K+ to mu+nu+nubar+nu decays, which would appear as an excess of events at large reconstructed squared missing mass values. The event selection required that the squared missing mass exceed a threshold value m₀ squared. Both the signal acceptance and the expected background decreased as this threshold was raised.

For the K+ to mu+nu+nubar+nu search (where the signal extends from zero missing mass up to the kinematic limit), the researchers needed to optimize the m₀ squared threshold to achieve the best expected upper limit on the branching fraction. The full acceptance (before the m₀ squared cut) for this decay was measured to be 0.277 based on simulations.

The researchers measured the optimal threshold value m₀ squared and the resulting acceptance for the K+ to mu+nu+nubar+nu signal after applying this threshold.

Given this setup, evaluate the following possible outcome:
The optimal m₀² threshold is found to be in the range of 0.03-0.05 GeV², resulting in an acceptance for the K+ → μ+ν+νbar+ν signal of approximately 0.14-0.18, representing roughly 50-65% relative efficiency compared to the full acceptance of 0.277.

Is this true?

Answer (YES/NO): NO